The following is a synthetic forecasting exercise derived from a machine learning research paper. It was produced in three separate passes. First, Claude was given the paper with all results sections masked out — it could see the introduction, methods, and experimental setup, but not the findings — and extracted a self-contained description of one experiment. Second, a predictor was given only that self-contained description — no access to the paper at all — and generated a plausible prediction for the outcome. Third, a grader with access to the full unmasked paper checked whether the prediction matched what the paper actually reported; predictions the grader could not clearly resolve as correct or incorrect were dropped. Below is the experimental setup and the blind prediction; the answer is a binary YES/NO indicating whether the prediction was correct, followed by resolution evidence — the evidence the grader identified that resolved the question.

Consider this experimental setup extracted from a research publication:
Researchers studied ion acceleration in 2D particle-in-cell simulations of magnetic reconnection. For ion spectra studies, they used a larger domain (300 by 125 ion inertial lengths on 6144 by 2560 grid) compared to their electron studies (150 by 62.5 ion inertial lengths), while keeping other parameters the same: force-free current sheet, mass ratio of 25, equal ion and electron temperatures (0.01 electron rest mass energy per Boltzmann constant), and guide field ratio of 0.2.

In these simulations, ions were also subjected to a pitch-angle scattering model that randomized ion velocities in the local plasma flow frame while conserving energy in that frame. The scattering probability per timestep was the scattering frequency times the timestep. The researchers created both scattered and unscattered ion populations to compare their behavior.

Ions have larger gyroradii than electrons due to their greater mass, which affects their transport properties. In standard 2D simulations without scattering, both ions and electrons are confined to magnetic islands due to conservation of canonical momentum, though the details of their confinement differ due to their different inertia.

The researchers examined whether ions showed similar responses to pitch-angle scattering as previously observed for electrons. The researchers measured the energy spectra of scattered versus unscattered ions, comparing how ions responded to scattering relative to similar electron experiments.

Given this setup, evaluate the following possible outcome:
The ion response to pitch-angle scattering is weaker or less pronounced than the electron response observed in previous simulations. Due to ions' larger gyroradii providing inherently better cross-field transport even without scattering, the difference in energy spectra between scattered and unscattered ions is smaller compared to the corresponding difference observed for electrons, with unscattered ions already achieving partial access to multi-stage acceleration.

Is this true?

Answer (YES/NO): NO